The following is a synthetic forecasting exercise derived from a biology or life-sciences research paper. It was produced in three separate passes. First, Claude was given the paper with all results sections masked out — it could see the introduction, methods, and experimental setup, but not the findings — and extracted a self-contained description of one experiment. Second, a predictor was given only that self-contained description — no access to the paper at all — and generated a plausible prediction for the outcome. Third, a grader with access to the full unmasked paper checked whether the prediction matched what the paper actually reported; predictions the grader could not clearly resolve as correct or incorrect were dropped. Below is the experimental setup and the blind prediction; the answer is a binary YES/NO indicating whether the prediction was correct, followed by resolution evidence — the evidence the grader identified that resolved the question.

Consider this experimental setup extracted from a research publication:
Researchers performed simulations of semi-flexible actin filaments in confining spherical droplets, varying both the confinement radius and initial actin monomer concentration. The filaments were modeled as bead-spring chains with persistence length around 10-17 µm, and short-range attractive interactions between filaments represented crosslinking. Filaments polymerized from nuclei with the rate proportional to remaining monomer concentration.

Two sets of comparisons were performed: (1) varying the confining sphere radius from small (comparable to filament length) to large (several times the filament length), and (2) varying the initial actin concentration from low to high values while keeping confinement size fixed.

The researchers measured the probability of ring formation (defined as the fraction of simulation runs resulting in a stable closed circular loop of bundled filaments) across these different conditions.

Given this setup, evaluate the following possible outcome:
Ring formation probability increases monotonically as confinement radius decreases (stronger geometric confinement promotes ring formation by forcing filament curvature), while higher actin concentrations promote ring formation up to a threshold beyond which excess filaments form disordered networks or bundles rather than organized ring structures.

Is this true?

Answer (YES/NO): NO